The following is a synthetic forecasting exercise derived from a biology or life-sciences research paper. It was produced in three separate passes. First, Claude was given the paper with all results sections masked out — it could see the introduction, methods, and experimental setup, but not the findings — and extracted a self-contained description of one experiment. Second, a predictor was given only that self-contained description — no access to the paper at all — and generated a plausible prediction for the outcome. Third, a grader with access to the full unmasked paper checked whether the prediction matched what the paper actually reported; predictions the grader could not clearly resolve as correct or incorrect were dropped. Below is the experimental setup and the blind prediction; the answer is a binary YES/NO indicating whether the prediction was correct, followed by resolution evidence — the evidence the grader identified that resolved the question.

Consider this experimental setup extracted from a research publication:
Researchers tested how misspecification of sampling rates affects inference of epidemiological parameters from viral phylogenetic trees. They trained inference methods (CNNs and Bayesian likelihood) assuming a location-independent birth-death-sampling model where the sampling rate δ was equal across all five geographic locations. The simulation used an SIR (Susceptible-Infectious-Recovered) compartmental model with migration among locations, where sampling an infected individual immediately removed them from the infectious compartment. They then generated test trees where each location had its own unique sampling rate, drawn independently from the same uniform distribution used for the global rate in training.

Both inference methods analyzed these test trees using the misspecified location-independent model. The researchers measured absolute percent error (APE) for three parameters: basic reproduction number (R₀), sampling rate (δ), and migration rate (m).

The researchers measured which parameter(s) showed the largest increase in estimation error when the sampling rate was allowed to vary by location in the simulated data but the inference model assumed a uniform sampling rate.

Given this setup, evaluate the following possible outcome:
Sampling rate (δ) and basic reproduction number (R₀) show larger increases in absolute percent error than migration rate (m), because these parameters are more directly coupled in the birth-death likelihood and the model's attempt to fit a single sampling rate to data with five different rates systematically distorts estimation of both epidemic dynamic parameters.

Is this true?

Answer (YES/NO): NO